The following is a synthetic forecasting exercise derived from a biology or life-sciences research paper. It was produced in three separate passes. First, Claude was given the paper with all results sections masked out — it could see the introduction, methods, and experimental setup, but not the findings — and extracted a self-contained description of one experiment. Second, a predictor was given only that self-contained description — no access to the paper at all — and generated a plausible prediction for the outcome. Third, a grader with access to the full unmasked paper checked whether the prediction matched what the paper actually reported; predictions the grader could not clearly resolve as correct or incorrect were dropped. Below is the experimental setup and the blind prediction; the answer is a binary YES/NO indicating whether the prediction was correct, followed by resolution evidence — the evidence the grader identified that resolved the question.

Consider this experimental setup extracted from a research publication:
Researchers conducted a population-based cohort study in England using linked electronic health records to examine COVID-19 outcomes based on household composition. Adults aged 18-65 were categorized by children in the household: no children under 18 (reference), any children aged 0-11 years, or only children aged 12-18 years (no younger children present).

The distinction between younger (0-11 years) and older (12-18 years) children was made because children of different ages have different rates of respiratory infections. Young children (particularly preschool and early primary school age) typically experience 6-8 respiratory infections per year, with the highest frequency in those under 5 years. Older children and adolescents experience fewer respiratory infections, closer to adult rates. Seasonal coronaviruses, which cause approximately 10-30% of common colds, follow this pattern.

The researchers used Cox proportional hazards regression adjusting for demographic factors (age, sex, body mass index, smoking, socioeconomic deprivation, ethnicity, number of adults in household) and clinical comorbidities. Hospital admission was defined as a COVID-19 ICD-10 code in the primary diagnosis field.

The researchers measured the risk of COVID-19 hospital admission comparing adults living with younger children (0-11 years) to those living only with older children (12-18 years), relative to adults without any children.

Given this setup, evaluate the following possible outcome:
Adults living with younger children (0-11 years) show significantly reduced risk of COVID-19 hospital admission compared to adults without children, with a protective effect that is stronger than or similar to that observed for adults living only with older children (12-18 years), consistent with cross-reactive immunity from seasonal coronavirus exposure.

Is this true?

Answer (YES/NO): NO